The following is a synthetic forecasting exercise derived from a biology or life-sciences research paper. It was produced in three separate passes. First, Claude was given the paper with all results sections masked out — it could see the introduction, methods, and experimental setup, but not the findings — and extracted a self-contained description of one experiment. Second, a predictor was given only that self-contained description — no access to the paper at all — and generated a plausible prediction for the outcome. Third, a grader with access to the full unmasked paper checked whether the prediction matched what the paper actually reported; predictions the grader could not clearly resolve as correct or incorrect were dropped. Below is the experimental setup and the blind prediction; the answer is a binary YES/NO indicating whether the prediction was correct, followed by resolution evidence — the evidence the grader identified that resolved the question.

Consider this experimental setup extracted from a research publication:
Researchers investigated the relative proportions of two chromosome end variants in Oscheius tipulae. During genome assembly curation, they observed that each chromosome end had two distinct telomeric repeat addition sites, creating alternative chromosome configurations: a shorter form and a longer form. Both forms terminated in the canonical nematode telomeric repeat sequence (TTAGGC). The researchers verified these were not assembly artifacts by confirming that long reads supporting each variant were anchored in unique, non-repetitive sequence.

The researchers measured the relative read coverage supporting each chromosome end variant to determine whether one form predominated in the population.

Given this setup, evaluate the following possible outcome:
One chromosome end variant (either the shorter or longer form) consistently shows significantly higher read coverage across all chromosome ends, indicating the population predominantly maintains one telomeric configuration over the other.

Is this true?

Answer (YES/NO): YES